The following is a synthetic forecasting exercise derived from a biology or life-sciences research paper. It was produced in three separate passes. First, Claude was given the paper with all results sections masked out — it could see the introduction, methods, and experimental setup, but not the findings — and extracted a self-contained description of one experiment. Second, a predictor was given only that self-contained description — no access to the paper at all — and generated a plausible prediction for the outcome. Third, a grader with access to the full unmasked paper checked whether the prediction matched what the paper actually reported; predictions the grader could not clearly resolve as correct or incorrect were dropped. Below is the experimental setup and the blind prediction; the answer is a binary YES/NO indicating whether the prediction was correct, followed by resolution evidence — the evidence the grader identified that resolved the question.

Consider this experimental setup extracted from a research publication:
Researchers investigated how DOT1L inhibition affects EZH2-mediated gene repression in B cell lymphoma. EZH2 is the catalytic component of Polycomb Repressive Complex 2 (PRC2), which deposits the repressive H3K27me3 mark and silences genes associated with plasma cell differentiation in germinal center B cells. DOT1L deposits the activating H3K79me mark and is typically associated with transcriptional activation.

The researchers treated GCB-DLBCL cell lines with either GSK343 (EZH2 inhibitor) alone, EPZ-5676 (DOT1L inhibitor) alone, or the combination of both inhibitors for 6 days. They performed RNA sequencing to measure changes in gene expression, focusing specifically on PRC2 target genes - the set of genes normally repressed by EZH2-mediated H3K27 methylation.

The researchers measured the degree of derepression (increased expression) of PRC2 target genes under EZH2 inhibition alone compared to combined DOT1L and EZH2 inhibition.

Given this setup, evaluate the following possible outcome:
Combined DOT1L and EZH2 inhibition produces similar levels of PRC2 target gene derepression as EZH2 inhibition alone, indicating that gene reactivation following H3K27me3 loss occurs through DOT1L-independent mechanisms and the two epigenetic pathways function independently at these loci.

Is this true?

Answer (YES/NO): NO